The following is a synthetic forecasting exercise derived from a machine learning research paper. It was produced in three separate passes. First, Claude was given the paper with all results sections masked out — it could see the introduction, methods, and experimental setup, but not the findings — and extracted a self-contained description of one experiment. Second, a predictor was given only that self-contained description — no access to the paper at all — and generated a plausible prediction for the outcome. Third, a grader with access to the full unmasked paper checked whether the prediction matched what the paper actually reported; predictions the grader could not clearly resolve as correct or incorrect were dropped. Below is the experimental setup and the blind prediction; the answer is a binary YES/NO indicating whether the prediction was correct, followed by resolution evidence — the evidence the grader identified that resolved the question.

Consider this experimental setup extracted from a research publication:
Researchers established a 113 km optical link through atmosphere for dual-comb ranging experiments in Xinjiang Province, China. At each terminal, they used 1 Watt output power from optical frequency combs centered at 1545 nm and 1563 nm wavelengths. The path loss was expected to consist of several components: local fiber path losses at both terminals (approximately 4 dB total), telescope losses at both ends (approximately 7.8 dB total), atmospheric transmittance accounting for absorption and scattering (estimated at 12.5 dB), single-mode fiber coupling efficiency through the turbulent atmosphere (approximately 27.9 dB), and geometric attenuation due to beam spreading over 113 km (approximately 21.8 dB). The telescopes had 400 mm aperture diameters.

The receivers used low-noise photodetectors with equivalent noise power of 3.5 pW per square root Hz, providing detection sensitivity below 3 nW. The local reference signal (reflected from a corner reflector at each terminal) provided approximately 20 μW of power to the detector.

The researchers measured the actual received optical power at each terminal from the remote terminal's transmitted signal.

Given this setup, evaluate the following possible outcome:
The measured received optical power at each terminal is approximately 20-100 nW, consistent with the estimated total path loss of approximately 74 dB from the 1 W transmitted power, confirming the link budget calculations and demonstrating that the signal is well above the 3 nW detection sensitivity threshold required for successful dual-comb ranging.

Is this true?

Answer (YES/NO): YES